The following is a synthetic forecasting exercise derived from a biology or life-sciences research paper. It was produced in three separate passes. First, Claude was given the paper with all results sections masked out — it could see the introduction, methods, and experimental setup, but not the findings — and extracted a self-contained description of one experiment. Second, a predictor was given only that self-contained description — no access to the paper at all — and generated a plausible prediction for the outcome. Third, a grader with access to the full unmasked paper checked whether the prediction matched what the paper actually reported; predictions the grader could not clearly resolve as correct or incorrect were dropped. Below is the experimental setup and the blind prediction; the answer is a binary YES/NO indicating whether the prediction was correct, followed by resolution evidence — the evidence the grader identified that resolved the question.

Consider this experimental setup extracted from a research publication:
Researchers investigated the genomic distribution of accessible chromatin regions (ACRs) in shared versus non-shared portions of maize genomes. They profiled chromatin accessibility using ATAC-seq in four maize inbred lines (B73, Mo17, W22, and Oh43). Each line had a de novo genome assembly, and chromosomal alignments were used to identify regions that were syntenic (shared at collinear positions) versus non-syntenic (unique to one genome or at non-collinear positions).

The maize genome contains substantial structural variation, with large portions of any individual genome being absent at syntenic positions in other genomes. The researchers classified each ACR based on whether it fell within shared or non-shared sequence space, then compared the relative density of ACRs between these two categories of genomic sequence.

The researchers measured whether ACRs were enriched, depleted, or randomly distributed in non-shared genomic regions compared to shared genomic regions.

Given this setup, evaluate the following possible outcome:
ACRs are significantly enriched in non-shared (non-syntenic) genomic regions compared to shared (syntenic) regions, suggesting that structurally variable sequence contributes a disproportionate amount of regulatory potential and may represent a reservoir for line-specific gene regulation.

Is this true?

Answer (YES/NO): NO